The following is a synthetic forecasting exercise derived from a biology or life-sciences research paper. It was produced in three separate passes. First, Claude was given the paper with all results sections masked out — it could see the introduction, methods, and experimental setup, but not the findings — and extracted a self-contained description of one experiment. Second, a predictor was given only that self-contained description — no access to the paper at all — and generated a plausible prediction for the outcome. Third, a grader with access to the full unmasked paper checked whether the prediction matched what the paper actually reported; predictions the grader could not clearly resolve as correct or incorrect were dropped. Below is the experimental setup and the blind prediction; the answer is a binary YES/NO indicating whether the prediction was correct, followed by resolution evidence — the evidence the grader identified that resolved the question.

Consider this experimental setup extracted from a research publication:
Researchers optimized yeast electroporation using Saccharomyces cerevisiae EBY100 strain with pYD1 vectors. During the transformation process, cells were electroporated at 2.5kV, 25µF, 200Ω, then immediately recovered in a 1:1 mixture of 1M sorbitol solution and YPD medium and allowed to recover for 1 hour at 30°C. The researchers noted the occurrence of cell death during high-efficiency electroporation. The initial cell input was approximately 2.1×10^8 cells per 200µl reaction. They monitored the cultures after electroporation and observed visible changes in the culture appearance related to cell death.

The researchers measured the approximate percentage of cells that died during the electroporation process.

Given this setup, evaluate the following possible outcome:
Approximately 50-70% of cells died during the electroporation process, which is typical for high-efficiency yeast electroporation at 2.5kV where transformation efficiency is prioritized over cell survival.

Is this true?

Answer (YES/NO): NO